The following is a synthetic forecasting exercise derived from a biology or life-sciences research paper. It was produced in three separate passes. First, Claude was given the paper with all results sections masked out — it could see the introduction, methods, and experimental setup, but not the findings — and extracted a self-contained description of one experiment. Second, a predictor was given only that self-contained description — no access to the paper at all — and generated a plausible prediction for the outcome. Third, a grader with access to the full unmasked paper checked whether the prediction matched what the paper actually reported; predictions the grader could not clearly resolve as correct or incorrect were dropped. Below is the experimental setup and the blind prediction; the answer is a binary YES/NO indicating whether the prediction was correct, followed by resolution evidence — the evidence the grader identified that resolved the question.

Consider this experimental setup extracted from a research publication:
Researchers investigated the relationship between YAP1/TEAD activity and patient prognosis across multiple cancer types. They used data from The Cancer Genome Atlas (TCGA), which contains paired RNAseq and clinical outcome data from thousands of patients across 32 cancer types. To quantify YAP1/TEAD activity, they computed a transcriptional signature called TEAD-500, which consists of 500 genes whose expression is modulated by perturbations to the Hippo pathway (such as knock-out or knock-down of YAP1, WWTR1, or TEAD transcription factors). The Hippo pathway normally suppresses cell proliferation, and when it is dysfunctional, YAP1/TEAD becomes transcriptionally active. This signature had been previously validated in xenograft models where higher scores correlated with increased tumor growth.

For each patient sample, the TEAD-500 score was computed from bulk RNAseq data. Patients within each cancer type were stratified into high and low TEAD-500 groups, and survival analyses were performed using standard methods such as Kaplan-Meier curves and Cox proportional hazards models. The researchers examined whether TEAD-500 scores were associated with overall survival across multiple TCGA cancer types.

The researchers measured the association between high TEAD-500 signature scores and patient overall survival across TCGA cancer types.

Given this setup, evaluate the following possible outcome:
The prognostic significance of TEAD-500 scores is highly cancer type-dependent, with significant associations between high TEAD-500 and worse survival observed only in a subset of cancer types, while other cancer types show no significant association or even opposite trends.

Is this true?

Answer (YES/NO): YES